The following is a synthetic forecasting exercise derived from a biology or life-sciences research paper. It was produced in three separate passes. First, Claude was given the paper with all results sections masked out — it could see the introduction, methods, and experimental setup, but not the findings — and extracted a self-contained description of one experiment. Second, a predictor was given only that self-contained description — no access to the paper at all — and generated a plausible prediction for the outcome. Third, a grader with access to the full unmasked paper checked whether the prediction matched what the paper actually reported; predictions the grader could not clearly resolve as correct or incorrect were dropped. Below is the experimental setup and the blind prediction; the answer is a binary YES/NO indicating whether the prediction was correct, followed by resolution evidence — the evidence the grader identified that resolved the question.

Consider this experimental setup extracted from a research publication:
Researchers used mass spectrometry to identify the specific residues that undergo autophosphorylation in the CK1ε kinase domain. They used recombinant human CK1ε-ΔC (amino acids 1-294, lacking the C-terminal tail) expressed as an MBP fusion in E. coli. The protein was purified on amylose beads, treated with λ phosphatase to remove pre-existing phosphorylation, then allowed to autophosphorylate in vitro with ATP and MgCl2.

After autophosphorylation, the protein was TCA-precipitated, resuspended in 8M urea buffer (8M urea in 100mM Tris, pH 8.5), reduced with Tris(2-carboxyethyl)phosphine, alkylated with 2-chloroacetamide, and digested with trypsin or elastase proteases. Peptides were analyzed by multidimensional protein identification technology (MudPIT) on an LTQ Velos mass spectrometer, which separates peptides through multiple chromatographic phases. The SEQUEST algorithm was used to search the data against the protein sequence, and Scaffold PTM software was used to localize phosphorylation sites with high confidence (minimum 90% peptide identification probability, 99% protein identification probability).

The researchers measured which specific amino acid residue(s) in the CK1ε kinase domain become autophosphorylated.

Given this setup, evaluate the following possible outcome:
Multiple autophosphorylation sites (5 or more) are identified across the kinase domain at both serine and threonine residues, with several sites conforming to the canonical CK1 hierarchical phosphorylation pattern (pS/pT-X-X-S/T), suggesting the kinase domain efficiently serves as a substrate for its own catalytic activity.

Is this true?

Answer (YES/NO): NO